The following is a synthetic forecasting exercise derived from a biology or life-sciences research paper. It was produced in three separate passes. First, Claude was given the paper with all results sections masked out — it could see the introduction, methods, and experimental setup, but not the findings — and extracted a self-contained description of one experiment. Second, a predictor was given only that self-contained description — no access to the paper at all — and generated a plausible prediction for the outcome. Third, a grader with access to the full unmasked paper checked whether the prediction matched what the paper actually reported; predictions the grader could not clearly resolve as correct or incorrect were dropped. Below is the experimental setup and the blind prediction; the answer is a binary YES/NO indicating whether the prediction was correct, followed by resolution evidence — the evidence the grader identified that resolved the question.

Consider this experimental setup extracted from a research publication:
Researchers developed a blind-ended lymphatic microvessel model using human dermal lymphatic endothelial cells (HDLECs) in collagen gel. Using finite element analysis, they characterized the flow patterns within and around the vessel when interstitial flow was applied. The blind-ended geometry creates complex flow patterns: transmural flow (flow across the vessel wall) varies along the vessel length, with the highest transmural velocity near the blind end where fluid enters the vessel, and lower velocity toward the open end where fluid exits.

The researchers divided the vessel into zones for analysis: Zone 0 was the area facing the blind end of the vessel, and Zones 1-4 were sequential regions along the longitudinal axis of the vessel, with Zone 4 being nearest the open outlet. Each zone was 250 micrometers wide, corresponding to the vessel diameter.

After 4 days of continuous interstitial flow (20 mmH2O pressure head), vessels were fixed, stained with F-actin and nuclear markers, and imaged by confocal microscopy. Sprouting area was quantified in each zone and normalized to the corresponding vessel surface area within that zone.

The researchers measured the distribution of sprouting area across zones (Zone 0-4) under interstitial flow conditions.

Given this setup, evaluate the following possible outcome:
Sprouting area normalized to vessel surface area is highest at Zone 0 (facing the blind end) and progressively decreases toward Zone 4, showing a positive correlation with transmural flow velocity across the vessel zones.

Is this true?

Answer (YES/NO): YES